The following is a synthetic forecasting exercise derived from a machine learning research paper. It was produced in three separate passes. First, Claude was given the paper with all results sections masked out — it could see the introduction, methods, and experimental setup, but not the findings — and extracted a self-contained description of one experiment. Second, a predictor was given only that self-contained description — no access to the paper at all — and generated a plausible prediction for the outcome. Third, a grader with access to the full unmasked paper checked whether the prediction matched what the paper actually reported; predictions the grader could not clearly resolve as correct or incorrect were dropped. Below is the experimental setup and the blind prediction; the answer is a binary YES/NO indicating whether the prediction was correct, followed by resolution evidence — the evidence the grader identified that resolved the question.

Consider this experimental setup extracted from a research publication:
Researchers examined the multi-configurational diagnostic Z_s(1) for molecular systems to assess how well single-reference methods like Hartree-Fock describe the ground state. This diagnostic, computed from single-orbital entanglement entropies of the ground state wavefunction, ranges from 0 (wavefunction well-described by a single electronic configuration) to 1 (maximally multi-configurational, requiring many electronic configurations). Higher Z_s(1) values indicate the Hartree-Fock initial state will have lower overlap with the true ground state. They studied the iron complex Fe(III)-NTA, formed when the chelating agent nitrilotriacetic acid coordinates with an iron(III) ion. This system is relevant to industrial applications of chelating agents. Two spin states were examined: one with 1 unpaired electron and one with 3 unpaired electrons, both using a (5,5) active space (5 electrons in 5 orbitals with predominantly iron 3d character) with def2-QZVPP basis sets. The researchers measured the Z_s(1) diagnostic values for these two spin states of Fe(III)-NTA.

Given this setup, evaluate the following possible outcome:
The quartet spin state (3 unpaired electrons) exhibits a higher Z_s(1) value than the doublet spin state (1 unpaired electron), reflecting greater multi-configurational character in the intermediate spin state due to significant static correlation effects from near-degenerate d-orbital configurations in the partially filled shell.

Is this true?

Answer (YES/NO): NO